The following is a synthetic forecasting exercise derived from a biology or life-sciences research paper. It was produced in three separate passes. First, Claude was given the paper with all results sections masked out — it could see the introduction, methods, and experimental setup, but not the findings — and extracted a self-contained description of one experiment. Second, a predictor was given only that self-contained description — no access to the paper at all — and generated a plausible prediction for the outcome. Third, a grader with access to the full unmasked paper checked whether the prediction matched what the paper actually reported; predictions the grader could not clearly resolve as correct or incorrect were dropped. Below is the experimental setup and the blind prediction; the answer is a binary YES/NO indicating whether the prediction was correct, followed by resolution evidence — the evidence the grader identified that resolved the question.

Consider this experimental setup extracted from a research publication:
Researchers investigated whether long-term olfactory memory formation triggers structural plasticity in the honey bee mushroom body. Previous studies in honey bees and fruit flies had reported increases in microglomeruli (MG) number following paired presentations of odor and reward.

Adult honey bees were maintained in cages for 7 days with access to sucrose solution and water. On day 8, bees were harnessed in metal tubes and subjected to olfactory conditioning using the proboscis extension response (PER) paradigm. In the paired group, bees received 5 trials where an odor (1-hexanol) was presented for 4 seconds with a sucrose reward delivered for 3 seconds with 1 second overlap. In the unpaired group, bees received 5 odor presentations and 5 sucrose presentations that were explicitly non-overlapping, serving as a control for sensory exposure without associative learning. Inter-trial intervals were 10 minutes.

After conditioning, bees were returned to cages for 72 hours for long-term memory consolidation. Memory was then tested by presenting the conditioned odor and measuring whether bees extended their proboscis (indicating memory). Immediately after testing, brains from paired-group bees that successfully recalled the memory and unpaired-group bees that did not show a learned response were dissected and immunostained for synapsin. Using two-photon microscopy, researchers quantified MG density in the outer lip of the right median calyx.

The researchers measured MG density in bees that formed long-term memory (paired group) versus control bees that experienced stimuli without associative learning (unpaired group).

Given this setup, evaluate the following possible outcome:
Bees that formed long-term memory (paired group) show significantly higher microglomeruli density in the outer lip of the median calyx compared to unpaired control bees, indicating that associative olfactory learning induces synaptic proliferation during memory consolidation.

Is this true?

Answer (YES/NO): NO